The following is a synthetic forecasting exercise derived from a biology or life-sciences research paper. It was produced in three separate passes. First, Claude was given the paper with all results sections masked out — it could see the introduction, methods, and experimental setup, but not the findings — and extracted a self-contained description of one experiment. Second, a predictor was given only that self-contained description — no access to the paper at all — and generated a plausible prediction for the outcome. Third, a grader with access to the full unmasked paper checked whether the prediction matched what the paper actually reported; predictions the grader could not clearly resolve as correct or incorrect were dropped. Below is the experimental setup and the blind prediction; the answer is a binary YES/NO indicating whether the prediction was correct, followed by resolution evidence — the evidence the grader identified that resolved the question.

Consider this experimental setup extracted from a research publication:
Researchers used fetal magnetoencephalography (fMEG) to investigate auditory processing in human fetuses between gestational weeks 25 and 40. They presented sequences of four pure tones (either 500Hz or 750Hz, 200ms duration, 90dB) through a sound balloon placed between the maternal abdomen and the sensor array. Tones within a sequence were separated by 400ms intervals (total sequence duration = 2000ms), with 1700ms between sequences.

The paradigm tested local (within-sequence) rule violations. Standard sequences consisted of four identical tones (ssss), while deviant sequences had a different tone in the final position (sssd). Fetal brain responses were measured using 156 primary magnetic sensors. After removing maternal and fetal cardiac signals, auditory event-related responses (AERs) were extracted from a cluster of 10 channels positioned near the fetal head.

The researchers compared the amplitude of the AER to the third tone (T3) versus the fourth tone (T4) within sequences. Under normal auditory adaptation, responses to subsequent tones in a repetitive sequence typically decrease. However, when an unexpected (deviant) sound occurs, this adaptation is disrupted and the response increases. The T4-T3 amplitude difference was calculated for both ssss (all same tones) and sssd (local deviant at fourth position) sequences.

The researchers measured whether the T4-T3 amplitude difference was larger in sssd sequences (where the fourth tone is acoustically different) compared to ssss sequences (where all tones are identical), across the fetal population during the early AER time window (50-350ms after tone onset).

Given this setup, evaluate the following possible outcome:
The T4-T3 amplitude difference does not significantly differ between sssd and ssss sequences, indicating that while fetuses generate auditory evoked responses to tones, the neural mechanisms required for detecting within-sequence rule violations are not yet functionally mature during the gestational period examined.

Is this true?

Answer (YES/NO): NO